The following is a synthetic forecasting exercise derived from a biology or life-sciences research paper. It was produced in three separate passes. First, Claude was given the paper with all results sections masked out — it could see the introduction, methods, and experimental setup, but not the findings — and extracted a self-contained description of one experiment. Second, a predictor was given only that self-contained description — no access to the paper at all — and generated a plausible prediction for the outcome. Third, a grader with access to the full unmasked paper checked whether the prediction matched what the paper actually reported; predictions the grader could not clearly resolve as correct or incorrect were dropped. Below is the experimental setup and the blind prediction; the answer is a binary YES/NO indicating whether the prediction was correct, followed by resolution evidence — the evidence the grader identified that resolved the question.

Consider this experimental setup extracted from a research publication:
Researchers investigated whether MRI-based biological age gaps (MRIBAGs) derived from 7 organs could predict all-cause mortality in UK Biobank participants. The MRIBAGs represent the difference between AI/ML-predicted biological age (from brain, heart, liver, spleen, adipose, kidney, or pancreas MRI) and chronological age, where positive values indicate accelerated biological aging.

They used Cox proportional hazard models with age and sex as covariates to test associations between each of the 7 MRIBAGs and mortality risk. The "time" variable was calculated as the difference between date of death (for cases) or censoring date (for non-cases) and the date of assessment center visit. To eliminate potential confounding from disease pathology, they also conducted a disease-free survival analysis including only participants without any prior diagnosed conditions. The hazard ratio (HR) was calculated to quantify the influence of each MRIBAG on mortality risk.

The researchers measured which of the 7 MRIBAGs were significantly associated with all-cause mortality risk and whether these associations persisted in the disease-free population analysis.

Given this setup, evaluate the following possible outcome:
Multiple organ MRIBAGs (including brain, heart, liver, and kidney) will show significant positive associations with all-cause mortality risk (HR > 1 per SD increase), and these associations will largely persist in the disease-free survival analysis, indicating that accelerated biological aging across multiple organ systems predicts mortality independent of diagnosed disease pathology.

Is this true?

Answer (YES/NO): NO